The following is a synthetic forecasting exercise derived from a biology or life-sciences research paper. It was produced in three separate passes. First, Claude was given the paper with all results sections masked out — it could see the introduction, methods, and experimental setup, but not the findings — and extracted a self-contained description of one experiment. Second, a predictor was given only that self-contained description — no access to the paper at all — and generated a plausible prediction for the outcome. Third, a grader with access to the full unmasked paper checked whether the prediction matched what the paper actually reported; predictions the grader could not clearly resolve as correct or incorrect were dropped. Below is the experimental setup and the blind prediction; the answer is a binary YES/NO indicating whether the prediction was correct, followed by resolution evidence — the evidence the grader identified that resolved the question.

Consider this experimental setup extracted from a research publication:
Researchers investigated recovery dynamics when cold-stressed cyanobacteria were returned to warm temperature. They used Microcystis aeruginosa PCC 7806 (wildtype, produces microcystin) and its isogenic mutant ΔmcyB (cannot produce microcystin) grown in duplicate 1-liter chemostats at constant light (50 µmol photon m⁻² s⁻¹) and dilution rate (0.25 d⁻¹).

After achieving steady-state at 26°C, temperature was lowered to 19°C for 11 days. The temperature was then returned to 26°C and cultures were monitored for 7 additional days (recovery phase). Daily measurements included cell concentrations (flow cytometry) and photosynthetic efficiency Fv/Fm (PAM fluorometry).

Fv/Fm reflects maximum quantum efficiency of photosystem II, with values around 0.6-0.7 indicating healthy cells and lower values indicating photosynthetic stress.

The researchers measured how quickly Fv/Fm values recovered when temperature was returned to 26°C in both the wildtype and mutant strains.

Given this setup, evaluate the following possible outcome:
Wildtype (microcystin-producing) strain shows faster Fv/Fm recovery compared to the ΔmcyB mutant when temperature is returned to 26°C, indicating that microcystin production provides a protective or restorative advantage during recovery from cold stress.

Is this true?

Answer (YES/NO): YES